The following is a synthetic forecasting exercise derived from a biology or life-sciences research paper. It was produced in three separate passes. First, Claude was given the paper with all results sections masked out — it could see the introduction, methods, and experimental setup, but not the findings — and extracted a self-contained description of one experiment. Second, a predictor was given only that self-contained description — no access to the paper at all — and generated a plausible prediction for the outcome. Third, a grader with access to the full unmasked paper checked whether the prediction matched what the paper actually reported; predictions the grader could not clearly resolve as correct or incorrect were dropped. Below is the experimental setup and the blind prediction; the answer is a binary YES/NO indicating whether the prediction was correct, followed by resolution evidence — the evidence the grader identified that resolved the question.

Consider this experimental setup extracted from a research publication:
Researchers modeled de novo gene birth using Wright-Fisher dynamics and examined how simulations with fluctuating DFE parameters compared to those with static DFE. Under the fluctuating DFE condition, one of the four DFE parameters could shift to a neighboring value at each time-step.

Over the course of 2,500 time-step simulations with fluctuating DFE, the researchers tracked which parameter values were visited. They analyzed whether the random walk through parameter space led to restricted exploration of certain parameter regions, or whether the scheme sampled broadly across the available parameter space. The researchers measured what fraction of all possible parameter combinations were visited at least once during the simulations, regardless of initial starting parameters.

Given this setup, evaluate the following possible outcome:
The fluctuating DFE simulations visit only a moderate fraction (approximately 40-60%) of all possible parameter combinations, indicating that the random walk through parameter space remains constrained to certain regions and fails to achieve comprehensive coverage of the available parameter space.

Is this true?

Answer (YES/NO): NO